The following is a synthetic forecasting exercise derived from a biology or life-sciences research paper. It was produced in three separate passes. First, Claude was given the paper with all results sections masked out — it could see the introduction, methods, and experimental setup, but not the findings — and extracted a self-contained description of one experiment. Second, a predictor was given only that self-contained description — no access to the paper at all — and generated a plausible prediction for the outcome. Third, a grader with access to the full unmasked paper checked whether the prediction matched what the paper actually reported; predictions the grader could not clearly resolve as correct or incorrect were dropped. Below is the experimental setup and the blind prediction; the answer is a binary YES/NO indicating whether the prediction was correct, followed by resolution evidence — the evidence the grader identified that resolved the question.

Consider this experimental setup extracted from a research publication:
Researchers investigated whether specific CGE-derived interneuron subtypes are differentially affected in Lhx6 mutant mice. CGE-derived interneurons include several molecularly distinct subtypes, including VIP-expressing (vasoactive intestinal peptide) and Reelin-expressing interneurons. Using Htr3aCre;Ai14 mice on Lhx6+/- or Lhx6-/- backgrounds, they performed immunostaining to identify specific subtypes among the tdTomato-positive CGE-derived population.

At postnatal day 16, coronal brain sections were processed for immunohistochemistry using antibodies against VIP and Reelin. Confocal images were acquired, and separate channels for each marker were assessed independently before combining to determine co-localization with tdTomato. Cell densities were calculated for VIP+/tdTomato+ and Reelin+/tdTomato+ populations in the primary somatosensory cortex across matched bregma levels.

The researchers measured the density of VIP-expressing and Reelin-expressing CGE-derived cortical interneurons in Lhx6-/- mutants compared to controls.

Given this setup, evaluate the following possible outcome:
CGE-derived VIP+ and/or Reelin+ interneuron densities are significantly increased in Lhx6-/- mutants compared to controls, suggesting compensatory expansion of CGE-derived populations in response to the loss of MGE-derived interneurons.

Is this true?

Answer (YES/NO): YES